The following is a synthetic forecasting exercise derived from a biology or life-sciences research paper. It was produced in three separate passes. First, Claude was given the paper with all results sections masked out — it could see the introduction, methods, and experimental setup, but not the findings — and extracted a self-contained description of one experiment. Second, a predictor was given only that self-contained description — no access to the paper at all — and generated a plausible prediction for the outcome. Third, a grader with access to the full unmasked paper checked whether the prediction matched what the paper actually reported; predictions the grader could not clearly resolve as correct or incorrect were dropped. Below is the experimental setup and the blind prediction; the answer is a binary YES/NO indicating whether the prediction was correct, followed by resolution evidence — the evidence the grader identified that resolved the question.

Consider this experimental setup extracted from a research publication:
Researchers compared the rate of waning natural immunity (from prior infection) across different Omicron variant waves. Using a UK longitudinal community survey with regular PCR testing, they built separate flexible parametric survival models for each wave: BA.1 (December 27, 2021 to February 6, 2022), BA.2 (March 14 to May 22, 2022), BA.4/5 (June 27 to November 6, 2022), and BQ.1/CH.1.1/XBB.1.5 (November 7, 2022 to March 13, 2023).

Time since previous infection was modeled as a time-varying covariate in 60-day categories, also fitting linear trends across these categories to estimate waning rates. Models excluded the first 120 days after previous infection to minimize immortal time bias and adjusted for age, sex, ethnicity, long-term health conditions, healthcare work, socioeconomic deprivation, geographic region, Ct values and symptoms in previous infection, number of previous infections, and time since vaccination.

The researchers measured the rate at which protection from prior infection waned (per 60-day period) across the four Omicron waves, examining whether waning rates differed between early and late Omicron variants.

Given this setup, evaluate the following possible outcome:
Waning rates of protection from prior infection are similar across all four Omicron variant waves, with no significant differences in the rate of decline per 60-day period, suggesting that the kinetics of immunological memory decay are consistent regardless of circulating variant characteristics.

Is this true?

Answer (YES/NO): NO